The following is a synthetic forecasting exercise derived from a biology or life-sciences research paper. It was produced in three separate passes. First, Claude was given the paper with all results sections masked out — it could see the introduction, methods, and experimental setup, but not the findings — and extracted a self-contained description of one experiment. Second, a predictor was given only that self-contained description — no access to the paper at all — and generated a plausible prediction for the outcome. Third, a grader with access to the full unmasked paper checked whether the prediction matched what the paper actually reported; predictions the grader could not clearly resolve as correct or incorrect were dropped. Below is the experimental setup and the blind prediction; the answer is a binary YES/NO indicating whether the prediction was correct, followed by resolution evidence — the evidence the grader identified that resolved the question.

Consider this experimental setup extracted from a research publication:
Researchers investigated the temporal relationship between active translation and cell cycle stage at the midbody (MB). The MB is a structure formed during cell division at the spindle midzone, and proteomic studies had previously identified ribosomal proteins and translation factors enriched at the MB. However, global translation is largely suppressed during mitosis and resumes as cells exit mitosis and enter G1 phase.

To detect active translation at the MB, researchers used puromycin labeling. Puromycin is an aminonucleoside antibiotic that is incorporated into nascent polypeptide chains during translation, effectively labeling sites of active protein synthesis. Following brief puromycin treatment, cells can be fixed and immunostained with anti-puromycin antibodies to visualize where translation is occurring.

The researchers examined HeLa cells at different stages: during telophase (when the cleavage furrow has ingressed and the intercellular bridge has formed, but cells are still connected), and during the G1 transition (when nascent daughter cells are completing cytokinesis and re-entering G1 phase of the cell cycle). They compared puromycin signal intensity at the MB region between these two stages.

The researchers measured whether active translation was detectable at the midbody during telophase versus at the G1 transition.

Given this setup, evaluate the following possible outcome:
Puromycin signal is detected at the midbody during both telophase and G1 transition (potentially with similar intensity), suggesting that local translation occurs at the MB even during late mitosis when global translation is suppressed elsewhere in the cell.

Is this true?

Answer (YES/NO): NO